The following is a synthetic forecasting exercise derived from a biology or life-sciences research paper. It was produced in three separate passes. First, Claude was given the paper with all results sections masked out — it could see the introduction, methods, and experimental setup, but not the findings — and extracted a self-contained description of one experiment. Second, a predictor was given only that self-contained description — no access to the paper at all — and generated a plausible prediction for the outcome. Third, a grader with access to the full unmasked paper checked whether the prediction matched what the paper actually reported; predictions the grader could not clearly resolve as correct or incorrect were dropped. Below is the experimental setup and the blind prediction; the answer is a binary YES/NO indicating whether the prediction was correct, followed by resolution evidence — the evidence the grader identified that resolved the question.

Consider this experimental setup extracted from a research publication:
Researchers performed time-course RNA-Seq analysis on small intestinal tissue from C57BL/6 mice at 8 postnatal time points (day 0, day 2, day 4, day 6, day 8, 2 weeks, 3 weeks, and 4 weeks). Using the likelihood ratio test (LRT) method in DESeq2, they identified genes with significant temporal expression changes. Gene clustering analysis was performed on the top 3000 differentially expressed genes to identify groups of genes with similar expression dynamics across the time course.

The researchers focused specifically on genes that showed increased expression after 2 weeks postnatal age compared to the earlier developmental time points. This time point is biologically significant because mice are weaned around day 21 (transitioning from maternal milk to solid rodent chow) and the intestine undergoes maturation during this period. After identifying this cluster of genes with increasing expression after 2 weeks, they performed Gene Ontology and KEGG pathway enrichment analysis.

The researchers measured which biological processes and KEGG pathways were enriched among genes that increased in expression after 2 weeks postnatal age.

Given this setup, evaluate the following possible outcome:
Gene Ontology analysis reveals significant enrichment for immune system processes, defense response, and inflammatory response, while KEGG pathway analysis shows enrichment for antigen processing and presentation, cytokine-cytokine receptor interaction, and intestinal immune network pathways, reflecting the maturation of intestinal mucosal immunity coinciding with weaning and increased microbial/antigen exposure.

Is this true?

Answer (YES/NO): YES